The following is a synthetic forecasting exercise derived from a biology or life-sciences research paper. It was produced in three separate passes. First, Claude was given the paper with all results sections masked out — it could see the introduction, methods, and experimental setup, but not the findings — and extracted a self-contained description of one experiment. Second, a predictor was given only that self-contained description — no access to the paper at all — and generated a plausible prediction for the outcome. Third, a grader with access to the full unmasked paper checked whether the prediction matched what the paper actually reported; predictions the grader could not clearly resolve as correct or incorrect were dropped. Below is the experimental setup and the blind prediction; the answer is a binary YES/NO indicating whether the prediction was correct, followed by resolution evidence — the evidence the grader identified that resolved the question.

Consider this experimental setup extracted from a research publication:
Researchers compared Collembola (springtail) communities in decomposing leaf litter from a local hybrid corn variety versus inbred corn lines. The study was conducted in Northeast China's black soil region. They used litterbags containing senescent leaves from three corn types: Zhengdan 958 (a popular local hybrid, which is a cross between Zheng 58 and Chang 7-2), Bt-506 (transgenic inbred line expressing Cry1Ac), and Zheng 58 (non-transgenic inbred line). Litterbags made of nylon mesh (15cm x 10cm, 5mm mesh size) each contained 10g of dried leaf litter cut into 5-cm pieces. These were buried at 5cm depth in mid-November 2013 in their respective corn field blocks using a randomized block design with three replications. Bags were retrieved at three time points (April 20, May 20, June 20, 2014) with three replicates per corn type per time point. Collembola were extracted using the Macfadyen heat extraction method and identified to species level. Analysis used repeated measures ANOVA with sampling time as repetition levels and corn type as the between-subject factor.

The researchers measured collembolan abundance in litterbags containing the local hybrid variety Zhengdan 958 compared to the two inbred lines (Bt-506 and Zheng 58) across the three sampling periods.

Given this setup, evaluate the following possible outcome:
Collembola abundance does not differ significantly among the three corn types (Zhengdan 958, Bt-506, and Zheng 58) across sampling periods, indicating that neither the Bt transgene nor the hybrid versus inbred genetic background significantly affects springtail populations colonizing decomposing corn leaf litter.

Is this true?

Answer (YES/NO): NO